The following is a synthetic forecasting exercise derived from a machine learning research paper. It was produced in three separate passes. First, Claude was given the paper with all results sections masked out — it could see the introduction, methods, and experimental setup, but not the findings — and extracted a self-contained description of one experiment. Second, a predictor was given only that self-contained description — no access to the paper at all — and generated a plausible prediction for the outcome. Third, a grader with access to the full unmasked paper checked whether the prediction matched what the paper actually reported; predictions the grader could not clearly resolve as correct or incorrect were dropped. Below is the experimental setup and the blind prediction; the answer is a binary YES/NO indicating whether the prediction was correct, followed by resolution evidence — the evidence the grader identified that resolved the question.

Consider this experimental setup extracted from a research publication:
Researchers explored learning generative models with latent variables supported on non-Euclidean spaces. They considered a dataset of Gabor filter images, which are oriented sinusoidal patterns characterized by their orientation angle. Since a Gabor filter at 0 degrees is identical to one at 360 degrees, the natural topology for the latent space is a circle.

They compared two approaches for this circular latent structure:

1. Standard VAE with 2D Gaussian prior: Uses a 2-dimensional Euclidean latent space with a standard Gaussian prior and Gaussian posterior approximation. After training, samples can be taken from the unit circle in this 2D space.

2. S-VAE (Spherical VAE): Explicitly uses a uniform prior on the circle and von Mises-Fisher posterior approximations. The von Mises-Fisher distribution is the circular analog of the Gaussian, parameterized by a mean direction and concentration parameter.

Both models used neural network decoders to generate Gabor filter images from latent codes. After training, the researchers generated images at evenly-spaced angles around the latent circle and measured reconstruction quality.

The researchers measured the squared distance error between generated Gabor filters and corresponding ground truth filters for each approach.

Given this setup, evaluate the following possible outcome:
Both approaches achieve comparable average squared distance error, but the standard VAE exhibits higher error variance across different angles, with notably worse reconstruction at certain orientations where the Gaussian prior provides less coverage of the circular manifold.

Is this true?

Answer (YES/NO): NO